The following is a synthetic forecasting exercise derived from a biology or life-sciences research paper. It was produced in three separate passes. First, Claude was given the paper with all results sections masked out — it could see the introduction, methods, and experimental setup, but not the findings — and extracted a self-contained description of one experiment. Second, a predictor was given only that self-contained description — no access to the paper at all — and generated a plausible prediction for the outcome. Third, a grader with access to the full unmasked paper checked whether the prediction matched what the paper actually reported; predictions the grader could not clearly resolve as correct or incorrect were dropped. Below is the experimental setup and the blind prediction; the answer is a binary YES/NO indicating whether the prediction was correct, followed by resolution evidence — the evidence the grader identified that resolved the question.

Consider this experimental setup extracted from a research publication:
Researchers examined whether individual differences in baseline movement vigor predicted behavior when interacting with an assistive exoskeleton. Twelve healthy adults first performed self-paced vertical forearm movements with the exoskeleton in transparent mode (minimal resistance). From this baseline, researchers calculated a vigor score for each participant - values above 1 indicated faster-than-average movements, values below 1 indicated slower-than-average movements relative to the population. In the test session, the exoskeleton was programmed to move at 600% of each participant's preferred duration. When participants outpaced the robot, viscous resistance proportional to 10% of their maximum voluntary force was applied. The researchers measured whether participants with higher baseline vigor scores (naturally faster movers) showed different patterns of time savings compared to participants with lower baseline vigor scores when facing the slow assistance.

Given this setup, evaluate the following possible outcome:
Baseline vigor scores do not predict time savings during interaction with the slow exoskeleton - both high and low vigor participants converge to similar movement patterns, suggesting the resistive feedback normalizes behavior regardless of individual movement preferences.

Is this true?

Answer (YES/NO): YES